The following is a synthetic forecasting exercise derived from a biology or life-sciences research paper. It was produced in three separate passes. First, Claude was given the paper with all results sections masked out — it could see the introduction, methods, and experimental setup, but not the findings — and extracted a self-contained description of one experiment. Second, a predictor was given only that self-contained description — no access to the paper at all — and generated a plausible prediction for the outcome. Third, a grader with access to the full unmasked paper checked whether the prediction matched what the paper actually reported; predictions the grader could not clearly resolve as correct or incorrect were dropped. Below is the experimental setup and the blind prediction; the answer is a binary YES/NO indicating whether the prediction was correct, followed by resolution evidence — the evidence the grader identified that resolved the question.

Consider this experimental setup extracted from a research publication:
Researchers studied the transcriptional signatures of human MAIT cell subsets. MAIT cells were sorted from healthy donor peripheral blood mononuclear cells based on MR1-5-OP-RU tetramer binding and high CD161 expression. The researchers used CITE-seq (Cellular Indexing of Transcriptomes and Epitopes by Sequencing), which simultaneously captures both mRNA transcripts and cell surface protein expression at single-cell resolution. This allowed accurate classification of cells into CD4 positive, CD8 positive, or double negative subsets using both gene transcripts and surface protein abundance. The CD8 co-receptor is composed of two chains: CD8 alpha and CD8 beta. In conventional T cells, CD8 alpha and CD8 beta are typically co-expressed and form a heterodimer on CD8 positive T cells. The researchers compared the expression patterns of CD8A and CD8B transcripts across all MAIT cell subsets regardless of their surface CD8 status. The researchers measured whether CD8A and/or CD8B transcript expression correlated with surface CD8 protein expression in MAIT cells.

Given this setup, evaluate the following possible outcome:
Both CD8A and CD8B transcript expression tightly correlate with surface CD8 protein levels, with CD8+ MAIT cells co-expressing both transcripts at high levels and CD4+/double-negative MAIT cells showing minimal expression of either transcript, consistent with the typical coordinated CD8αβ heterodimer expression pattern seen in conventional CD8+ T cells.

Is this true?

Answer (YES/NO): NO